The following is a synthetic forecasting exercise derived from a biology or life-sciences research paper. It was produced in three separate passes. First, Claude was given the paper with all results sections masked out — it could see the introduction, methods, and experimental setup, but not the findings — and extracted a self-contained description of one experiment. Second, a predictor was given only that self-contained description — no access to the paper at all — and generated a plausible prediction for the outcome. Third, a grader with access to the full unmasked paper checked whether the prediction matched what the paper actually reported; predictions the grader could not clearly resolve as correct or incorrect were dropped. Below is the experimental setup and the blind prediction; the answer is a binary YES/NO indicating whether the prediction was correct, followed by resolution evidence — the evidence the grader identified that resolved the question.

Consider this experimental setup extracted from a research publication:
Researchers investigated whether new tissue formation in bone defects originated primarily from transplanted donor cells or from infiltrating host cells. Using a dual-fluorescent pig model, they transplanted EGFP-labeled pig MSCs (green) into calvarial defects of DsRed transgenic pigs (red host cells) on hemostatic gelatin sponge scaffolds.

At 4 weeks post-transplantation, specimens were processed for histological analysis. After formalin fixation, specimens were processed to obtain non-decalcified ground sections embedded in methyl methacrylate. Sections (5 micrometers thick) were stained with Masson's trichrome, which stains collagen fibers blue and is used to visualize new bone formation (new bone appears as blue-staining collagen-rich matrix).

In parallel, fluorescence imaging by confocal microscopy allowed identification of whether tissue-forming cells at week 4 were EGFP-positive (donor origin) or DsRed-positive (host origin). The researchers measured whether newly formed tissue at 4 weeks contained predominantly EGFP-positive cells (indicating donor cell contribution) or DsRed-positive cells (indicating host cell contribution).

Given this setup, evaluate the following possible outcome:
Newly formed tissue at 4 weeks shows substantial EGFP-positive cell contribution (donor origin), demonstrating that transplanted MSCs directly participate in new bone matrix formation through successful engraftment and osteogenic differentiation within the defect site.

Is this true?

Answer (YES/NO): YES